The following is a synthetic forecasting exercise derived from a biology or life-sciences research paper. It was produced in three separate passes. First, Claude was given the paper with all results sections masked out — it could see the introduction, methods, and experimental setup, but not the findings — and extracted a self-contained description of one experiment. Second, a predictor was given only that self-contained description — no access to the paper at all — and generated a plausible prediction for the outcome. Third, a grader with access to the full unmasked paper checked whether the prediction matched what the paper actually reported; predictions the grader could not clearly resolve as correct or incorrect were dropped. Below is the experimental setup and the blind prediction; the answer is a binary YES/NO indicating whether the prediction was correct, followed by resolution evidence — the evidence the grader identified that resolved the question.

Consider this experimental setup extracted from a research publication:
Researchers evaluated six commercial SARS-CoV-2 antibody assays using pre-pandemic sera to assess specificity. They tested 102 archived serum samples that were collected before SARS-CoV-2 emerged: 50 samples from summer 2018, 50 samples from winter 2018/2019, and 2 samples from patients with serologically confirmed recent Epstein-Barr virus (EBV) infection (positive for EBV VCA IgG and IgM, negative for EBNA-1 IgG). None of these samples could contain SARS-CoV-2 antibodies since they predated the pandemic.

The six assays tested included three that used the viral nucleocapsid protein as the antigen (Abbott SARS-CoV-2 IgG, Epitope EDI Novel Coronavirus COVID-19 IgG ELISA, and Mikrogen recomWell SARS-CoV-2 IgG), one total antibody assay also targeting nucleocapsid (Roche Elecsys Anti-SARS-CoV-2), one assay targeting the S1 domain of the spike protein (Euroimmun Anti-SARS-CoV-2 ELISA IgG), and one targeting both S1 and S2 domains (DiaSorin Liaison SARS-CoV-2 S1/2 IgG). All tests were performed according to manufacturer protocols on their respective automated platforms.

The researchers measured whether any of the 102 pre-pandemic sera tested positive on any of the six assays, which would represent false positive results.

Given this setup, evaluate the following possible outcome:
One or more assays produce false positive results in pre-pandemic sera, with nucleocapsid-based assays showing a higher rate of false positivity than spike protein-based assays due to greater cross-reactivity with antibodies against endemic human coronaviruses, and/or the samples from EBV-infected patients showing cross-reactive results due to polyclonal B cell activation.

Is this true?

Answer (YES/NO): NO